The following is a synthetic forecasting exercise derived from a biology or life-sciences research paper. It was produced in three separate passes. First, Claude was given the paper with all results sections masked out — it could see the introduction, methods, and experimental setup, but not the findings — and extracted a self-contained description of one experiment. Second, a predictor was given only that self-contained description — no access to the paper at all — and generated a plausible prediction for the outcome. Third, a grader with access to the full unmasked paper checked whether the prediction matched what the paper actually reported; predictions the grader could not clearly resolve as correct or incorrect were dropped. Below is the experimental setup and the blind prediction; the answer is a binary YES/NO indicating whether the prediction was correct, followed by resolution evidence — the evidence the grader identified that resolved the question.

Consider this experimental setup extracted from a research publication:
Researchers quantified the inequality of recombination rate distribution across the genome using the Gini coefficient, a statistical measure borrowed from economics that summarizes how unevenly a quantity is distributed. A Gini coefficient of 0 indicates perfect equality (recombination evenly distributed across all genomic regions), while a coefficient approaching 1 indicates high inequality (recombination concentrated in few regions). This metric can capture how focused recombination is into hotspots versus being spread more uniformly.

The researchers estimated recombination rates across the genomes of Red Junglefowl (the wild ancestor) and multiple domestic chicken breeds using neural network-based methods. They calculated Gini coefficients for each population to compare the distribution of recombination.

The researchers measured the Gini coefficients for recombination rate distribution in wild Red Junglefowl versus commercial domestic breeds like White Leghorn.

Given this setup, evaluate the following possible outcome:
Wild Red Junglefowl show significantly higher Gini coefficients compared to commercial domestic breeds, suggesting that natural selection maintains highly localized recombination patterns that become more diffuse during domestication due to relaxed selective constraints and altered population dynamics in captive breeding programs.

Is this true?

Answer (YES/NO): NO